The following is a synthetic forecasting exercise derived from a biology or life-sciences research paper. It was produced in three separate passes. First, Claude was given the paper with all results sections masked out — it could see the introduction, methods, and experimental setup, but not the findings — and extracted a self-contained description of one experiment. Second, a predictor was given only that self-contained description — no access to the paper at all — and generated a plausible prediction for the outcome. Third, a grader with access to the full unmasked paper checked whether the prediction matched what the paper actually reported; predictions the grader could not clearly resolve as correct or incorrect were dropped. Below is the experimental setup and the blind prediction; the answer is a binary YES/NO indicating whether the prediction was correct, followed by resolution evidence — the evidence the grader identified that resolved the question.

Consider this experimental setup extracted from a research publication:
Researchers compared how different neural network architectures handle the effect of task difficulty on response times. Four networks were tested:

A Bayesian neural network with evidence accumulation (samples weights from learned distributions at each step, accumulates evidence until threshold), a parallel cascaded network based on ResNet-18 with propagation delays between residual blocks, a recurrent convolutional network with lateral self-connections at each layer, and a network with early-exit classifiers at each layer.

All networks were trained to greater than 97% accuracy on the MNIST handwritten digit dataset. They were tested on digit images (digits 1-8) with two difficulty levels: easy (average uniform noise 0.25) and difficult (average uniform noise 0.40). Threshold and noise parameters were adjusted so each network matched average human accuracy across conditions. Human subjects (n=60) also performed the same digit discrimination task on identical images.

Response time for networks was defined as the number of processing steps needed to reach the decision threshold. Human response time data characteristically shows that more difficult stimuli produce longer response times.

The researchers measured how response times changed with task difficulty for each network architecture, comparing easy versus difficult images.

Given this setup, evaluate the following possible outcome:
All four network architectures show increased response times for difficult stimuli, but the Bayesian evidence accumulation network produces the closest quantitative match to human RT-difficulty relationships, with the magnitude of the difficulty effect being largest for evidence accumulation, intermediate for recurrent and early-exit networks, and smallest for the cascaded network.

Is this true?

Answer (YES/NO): NO